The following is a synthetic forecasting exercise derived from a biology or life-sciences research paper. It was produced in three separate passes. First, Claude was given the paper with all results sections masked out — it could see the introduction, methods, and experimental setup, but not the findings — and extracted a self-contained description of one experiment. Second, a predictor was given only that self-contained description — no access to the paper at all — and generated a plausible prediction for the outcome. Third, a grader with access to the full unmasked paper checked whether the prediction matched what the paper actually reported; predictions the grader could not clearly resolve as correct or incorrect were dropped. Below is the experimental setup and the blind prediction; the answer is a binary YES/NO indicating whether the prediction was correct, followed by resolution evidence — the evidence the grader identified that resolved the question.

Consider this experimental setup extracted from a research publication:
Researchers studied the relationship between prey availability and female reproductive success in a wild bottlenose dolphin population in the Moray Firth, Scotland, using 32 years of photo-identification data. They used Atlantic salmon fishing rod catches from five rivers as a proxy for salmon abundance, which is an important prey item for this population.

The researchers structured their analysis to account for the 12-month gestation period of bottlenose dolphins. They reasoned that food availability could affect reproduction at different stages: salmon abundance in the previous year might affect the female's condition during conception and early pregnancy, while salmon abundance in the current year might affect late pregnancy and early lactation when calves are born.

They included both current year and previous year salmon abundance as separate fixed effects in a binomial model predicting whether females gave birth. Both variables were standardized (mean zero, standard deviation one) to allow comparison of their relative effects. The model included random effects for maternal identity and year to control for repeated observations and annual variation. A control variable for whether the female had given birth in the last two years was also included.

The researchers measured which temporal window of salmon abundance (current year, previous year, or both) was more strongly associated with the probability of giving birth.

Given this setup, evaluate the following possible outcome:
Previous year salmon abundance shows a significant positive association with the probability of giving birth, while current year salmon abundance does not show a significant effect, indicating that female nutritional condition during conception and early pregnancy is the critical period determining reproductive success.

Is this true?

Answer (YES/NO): NO